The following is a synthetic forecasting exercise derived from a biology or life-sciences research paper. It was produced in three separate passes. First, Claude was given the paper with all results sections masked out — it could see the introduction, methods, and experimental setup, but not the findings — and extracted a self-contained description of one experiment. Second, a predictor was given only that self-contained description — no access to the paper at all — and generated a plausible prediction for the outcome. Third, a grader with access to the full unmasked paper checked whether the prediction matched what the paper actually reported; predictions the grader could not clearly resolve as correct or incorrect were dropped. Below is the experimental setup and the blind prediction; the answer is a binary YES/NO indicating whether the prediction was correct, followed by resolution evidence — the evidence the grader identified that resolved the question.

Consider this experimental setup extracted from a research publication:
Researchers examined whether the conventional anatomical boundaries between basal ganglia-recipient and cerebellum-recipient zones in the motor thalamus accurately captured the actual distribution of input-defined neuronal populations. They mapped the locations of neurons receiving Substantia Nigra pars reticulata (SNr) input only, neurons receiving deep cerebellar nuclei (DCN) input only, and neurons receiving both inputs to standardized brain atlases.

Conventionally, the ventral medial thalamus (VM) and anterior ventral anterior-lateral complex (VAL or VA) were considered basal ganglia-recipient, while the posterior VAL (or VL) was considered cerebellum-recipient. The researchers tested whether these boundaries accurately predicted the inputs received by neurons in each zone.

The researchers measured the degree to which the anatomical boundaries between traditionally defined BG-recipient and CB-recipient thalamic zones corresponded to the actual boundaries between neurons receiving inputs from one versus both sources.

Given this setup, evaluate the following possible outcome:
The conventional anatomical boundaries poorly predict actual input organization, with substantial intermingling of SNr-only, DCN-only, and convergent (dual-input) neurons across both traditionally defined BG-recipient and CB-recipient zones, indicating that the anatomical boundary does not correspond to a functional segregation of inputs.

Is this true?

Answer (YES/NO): NO